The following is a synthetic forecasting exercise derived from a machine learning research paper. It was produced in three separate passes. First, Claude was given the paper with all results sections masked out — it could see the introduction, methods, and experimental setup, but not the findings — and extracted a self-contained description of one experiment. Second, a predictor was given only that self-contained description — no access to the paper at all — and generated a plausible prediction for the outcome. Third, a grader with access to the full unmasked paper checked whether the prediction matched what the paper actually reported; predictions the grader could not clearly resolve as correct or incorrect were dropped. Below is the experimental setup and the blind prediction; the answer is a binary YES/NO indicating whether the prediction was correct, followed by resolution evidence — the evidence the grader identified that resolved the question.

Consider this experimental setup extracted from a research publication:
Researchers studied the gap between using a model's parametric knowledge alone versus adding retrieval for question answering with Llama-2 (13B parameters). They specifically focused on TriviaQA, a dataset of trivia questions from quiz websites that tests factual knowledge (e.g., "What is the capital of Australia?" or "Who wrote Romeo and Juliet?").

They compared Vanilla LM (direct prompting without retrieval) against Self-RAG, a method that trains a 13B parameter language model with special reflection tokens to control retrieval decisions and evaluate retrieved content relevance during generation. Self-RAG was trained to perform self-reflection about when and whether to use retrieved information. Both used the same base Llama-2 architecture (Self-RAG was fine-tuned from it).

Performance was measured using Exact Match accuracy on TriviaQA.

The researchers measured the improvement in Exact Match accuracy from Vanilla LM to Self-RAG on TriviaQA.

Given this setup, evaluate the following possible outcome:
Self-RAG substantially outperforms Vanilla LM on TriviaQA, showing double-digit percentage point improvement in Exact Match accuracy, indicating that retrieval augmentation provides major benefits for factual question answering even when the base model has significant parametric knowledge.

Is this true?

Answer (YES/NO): YES